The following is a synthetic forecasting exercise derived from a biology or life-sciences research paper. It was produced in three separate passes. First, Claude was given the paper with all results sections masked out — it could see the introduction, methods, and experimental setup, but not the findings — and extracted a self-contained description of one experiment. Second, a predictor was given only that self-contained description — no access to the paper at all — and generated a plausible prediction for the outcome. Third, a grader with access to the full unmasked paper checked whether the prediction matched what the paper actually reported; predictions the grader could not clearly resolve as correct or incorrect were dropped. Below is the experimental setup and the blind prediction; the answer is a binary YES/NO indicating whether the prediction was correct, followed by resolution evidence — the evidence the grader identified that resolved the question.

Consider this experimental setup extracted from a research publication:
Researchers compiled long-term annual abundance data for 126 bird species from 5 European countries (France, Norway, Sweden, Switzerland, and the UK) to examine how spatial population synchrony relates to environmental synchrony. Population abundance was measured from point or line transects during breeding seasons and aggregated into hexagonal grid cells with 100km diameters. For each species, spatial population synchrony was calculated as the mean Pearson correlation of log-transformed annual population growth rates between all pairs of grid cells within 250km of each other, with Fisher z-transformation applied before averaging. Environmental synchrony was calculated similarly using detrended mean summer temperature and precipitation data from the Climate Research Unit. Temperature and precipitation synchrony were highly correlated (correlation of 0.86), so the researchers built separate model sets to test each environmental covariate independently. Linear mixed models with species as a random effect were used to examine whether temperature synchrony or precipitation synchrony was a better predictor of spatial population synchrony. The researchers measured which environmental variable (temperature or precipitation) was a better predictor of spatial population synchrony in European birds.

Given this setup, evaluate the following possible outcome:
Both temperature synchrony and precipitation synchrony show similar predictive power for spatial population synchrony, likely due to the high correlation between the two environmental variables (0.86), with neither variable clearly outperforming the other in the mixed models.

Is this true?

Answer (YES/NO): NO